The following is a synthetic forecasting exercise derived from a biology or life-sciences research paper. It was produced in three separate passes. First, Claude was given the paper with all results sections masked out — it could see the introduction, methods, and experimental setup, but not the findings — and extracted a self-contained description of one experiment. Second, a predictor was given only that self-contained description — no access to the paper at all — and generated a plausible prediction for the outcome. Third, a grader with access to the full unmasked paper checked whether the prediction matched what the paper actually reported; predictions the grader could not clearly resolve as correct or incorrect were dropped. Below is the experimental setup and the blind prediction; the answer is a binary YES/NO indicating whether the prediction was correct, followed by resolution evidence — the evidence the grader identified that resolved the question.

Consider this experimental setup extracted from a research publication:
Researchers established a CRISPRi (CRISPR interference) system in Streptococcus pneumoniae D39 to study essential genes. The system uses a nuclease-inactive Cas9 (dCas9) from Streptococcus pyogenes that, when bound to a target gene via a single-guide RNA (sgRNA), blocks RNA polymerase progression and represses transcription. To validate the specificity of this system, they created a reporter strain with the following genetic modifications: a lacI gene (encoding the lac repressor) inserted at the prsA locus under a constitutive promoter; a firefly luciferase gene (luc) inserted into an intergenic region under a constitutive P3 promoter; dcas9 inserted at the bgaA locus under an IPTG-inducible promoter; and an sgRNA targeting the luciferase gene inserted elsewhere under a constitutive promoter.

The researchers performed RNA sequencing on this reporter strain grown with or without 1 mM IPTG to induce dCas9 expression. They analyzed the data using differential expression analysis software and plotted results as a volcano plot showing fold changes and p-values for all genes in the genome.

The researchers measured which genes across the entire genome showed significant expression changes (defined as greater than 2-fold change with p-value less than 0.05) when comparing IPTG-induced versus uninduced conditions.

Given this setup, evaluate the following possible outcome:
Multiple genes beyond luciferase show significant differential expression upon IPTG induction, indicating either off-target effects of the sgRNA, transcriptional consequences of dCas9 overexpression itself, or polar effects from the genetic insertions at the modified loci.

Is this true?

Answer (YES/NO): YES